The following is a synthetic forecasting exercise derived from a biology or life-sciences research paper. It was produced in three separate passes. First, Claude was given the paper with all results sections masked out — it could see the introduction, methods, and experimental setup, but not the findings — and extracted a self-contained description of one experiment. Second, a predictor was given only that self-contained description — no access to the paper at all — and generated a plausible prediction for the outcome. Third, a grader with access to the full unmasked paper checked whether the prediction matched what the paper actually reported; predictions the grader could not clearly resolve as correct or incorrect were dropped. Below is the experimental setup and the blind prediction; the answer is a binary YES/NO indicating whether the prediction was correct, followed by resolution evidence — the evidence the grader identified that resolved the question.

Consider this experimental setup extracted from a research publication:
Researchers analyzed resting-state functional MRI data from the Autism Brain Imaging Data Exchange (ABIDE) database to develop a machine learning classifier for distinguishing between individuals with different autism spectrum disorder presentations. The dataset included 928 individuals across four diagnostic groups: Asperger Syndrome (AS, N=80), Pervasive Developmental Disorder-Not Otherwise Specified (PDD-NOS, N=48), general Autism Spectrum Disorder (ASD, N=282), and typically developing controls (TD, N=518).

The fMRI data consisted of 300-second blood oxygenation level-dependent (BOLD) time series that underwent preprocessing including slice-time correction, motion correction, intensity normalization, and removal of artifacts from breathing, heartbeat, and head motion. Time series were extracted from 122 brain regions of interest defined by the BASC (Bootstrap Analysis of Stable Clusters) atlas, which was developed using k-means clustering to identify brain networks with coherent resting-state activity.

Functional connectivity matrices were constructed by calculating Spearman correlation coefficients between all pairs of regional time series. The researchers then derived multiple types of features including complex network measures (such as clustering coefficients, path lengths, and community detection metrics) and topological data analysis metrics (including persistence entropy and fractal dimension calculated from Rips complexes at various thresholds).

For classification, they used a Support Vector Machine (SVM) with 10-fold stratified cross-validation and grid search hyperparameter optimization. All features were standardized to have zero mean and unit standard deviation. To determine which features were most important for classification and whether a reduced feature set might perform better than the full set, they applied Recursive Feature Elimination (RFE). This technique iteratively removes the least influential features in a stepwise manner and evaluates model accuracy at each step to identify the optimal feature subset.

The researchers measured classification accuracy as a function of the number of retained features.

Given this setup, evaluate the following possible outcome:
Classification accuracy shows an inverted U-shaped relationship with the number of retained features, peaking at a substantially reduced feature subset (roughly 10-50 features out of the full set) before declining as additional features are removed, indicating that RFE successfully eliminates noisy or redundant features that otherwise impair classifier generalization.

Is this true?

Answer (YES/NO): NO